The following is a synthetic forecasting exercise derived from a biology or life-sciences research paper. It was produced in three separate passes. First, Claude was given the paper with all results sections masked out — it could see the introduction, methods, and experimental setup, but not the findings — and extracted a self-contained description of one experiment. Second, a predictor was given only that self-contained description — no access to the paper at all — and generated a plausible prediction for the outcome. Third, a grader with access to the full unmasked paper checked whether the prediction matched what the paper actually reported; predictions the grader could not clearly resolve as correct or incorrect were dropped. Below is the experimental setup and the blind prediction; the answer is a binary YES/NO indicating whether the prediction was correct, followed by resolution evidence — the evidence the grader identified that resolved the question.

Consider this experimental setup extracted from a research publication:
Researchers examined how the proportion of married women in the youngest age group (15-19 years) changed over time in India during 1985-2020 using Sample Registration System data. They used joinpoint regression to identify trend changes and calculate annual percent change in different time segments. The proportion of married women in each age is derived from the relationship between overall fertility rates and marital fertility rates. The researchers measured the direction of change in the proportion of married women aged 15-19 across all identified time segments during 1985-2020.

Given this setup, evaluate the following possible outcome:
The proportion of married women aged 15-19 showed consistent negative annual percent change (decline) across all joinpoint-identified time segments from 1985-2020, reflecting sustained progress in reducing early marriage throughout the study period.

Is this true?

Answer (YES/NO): YES